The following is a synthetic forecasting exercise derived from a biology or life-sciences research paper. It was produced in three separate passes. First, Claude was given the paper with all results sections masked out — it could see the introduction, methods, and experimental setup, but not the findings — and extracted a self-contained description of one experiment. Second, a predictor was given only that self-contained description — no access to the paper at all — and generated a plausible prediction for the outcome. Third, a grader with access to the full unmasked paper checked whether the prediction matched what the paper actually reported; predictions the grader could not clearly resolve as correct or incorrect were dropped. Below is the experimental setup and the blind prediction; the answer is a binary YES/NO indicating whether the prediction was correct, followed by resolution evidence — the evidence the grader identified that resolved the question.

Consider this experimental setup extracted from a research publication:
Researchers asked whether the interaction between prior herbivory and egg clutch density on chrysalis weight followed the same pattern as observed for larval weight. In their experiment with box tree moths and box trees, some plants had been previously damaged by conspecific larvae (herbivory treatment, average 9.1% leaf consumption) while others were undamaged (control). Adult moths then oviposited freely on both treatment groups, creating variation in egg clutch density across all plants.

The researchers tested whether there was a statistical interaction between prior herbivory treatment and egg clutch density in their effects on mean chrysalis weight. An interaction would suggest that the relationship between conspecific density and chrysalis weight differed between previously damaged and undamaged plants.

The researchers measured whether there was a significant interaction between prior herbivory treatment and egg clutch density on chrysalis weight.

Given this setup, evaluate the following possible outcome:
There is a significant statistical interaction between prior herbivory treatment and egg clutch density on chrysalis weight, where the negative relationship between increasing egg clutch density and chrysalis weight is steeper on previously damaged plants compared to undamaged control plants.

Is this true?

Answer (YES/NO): NO